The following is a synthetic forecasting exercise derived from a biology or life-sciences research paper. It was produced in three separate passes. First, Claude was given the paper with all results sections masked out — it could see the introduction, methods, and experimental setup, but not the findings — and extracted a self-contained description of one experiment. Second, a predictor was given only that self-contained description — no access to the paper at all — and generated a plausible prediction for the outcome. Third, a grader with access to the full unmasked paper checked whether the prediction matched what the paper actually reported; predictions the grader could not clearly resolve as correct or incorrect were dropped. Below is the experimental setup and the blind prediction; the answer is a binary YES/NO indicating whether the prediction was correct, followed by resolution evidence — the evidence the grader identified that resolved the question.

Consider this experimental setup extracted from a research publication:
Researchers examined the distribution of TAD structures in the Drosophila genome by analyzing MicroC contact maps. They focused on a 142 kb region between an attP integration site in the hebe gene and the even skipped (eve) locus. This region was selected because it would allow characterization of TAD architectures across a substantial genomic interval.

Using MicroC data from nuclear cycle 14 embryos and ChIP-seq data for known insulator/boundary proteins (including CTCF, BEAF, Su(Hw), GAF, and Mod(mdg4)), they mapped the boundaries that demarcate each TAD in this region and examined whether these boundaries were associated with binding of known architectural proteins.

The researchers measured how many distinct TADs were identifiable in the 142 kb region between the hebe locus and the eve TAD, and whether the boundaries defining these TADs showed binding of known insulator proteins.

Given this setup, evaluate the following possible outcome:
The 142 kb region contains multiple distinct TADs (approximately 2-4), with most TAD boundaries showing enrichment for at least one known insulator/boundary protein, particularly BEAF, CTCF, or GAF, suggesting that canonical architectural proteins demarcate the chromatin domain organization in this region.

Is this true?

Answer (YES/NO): NO